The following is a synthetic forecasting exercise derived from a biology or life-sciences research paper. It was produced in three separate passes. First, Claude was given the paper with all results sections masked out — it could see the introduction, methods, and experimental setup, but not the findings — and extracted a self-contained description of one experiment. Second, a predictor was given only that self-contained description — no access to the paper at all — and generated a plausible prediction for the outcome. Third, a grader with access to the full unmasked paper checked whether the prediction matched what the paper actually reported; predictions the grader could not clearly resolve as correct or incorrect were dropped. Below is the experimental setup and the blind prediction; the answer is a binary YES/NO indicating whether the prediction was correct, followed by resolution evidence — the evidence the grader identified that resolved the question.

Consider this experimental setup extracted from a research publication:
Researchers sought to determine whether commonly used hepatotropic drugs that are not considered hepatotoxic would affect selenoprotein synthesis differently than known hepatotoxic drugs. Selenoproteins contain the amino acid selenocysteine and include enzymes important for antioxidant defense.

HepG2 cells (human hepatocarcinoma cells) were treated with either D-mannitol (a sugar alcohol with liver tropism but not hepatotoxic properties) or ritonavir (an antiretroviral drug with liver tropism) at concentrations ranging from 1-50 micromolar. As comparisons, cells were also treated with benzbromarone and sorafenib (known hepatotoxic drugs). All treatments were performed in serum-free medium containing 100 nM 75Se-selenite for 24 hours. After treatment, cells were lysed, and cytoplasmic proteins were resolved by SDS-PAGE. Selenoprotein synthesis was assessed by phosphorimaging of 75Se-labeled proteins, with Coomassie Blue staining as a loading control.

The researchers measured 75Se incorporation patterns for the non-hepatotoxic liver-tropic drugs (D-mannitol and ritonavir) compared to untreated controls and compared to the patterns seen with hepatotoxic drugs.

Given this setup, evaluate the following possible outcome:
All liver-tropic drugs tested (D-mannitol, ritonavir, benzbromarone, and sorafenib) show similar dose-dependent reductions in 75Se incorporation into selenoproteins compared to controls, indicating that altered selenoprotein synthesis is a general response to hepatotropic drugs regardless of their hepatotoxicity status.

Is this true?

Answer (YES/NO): NO